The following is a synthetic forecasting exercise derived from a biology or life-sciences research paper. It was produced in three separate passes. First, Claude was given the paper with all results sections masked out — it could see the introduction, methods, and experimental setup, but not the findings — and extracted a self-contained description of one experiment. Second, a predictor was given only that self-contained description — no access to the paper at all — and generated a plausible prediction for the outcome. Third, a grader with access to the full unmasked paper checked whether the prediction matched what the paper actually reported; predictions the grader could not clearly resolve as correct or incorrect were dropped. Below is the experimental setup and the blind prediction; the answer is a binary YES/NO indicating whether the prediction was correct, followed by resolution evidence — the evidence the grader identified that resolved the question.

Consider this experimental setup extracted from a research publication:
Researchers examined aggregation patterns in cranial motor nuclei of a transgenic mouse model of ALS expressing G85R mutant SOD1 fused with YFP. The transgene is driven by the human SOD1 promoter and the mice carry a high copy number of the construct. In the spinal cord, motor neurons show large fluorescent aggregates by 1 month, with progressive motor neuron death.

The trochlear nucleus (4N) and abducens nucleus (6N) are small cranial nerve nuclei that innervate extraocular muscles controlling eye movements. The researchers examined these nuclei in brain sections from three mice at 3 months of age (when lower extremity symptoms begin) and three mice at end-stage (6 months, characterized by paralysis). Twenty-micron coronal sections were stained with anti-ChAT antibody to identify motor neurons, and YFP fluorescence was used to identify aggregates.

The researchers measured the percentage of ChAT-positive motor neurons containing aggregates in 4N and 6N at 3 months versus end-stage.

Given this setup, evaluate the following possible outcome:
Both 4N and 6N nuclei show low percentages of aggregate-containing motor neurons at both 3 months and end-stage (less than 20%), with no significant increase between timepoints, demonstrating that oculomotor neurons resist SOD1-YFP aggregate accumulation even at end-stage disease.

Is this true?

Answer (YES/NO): YES